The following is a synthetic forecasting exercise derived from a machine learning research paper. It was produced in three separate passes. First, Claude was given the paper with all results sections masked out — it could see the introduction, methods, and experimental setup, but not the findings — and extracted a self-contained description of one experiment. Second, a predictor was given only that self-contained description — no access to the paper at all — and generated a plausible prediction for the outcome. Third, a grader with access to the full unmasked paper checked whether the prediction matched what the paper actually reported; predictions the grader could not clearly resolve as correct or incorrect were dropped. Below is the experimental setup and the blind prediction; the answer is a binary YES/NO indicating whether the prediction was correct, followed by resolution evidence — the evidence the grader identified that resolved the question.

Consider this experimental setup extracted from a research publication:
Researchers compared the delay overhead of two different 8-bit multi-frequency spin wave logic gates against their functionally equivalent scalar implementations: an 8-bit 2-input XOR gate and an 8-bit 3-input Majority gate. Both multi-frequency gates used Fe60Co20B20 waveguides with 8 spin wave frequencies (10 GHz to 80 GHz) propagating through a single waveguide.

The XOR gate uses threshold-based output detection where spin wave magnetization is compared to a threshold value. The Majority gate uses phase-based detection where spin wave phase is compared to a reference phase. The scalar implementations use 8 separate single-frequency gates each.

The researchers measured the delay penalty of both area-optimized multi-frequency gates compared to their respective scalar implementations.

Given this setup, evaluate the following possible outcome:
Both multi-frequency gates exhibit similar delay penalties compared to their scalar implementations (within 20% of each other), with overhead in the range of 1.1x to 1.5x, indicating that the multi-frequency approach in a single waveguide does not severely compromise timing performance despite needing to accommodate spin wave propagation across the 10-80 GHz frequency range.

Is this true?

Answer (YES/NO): NO